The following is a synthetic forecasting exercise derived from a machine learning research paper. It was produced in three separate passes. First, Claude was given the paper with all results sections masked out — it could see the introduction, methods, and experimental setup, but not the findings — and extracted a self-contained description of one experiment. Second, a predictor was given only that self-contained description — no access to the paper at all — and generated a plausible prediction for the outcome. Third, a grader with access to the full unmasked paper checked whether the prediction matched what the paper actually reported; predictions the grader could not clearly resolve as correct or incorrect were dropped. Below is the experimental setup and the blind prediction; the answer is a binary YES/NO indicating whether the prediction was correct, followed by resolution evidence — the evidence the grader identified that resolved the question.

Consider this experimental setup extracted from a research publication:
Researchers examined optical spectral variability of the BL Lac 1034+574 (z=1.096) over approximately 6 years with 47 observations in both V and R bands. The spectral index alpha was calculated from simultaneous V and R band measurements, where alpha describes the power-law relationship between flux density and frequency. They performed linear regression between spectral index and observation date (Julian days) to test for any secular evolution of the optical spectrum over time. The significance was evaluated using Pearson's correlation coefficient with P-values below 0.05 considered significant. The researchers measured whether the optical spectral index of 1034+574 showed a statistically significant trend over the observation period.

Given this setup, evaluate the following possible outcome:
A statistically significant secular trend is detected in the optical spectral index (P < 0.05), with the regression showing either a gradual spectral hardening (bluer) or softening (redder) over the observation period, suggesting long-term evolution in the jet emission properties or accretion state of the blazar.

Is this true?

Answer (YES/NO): NO